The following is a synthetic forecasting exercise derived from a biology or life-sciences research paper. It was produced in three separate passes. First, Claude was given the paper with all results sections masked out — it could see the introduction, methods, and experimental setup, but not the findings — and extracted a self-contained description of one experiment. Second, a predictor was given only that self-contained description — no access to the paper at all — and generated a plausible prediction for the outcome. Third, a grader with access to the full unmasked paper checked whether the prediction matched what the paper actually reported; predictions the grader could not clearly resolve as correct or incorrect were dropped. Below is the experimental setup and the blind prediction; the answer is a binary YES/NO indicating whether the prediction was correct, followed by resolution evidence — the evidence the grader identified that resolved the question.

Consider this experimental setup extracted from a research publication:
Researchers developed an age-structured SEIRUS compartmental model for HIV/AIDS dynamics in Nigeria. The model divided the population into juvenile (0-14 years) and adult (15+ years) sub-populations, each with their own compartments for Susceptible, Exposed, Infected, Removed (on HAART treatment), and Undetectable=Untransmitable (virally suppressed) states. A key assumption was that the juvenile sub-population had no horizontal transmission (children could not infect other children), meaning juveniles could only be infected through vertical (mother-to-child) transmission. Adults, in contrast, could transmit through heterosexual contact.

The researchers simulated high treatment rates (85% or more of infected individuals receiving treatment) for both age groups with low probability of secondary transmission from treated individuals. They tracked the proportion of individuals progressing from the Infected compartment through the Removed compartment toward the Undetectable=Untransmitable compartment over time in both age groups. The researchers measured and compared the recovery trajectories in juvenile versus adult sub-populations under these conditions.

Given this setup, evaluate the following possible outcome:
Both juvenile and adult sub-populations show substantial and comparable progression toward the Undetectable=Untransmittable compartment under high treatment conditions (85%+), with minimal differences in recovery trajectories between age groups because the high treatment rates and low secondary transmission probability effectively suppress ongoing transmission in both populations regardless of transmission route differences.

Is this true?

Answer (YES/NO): NO